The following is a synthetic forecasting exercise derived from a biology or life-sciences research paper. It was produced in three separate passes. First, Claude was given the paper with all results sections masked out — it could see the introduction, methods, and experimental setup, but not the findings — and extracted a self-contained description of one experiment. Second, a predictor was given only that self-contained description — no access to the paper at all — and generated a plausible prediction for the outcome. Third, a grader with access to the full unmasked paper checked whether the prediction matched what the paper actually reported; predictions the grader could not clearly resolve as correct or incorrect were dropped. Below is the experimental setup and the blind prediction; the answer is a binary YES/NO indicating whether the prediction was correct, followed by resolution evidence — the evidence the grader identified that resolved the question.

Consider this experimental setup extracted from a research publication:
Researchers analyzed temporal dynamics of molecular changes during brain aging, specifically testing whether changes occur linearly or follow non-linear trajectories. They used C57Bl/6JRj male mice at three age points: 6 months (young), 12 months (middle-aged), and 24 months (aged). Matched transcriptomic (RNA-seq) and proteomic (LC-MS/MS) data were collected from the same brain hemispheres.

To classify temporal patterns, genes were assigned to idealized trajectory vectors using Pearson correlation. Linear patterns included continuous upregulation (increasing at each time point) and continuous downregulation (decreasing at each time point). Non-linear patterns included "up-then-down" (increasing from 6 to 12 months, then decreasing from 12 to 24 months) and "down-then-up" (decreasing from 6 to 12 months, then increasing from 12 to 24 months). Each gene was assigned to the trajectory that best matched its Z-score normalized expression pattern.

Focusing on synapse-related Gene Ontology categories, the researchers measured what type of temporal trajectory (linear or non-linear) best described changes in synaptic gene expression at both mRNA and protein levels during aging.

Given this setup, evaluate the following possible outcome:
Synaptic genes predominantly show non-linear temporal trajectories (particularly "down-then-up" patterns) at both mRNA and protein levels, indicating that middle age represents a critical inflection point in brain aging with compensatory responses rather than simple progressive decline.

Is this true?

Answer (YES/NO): NO